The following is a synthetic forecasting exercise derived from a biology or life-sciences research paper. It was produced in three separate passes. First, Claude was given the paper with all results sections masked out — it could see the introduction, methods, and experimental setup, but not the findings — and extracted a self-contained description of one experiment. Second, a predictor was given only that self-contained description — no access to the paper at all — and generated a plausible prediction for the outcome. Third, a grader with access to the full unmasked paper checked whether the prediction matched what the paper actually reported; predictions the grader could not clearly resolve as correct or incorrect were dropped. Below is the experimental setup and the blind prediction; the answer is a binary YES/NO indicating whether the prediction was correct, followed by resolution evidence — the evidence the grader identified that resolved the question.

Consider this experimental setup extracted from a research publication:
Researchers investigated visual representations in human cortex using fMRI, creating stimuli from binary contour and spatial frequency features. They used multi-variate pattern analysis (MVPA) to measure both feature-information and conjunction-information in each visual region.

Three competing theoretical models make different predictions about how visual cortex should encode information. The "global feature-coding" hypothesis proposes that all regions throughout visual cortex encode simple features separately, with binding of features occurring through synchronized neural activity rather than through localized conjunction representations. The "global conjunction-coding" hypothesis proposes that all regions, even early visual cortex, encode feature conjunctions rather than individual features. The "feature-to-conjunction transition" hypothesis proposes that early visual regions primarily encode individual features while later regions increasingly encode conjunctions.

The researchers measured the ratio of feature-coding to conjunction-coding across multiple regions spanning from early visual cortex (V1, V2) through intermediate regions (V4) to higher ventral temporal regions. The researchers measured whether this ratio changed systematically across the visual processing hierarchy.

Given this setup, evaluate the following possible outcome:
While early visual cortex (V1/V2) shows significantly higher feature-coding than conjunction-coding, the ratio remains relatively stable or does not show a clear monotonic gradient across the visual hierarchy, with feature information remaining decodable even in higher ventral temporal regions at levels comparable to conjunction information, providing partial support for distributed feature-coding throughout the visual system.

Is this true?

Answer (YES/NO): NO